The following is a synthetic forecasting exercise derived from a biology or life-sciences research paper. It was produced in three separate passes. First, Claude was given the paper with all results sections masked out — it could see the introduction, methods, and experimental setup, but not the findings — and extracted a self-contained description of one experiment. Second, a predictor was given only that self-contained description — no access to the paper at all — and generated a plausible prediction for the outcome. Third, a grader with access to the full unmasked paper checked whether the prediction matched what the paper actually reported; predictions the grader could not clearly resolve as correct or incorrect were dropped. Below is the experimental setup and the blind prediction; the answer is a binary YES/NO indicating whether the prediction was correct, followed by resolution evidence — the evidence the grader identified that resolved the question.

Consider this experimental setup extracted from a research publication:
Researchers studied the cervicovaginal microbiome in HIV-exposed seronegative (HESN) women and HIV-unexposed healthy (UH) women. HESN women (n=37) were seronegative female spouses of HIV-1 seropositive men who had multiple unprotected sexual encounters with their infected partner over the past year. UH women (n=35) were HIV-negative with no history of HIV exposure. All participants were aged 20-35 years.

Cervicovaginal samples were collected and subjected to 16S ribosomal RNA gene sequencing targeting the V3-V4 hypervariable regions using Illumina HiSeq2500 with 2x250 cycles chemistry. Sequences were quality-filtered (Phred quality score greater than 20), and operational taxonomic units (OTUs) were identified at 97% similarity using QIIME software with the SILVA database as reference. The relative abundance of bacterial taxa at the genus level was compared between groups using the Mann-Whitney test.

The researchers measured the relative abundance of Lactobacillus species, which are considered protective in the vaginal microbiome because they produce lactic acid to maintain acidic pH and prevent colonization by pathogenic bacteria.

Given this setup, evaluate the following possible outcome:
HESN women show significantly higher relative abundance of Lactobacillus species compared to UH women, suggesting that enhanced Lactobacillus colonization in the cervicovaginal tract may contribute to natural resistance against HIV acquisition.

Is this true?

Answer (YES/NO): NO